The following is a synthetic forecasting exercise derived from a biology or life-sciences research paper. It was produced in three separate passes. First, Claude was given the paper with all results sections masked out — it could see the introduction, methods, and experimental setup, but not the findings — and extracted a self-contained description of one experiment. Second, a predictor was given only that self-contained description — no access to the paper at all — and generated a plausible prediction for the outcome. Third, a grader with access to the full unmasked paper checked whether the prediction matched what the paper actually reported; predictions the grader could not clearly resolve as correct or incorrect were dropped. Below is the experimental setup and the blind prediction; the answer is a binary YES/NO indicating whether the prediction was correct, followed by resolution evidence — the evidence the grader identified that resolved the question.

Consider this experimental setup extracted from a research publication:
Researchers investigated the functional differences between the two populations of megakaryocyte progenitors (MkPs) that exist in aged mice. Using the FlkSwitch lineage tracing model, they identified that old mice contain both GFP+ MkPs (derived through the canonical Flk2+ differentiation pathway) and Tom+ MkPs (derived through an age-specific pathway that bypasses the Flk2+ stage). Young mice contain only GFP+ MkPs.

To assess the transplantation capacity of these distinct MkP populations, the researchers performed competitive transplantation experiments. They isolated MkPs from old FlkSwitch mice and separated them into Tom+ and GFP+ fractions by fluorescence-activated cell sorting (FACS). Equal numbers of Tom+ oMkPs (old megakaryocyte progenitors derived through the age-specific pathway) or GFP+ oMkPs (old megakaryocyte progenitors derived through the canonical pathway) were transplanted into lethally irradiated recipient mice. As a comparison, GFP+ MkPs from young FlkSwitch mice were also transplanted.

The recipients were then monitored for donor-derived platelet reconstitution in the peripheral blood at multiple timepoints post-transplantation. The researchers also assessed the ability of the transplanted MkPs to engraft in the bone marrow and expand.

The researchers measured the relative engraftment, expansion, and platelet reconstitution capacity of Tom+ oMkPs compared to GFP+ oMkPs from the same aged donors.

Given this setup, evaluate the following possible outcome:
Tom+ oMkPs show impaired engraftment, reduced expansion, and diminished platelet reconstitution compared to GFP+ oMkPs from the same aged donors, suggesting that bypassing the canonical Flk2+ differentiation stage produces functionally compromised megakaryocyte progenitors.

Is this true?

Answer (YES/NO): NO